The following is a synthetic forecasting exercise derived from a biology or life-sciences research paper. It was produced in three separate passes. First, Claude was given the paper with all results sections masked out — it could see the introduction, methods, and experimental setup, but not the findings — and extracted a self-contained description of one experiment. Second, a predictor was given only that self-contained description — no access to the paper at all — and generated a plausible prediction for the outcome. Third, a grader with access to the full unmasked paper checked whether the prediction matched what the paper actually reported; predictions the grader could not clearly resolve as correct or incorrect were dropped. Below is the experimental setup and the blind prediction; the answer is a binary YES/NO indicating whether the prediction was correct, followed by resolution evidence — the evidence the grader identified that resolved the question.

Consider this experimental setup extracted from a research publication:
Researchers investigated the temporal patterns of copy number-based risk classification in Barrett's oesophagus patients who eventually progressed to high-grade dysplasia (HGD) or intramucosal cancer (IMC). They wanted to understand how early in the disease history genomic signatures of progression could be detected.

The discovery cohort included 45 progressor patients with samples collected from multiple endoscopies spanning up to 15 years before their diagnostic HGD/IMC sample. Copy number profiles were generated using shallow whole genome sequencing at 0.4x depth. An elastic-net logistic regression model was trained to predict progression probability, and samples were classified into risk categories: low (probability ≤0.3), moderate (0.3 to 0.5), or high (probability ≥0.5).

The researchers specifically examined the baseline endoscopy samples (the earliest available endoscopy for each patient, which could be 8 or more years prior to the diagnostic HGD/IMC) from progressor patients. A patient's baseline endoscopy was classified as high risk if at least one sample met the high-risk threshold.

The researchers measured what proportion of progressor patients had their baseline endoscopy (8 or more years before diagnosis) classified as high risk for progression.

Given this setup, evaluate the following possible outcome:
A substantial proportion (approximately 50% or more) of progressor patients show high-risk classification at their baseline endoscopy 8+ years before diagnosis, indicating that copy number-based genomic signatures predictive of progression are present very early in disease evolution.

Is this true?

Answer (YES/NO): YES